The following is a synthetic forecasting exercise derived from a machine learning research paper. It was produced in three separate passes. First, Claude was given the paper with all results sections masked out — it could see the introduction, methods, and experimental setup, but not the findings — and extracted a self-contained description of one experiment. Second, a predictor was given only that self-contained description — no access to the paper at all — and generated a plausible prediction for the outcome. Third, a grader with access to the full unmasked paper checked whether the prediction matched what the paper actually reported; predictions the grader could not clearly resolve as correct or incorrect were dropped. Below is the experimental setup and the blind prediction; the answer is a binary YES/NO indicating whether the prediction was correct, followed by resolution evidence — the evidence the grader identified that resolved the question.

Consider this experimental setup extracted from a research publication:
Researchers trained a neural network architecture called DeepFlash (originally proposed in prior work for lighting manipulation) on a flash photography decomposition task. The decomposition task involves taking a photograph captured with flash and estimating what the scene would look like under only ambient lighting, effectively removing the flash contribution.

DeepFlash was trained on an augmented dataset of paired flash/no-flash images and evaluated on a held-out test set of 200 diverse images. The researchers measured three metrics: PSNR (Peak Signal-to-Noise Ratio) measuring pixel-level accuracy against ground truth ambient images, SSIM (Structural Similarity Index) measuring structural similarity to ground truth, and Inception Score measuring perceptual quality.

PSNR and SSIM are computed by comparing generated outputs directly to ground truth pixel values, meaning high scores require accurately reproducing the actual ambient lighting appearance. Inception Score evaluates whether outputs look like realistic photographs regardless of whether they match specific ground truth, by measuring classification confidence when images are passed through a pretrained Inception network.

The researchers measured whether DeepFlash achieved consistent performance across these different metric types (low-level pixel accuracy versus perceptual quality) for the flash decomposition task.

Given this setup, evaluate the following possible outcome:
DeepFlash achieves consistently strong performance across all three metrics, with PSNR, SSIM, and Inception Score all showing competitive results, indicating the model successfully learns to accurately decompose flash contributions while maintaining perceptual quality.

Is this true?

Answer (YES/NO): NO